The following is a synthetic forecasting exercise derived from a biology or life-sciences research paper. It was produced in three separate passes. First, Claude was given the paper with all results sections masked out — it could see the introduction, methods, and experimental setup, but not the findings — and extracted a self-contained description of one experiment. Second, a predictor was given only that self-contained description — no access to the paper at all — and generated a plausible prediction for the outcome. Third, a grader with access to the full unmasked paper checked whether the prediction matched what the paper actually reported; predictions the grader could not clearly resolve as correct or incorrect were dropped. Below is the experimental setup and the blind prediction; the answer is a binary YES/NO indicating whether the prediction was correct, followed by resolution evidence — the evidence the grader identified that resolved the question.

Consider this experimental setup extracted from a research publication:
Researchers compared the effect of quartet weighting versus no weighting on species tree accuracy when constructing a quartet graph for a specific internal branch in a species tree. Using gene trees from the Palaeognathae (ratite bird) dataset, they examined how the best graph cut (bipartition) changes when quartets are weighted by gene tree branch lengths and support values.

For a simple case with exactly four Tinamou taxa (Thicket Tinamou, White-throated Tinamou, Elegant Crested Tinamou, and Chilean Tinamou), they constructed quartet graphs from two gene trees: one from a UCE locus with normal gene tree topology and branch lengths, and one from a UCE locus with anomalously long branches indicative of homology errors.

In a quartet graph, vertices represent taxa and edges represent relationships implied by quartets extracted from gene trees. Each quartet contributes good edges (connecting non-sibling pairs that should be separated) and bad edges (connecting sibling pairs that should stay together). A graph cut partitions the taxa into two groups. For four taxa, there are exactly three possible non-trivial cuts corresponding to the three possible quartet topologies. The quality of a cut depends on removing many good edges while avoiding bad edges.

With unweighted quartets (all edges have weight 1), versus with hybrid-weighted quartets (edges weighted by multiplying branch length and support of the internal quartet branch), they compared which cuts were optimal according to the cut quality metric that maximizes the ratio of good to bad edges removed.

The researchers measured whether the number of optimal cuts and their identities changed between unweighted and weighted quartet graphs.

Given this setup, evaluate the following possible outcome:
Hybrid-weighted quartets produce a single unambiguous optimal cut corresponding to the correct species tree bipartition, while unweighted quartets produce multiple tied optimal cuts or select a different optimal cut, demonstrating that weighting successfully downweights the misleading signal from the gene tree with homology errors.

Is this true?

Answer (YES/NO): YES